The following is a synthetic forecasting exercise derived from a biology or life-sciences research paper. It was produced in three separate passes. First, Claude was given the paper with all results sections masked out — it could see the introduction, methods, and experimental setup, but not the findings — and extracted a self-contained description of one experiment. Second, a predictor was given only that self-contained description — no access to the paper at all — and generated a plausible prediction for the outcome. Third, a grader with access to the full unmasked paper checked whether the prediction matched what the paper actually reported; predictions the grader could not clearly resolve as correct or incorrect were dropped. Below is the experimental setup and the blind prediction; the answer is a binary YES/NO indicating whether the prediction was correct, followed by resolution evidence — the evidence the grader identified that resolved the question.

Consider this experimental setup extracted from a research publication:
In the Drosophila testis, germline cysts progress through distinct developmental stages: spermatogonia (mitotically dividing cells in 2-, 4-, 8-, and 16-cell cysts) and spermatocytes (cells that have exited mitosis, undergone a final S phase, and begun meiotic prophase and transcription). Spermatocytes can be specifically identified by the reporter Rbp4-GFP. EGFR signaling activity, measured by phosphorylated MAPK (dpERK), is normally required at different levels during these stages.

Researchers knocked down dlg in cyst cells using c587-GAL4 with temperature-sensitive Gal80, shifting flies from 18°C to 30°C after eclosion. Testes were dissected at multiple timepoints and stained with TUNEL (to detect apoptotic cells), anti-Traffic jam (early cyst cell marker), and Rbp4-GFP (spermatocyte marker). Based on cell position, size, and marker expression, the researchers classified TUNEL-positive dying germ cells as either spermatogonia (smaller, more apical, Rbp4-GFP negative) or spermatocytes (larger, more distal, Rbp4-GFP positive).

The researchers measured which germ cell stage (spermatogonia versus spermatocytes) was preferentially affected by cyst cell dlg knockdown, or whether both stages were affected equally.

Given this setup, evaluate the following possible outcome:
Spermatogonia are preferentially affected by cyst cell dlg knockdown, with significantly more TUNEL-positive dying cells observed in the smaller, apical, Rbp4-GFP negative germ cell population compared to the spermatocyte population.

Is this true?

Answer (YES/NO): NO